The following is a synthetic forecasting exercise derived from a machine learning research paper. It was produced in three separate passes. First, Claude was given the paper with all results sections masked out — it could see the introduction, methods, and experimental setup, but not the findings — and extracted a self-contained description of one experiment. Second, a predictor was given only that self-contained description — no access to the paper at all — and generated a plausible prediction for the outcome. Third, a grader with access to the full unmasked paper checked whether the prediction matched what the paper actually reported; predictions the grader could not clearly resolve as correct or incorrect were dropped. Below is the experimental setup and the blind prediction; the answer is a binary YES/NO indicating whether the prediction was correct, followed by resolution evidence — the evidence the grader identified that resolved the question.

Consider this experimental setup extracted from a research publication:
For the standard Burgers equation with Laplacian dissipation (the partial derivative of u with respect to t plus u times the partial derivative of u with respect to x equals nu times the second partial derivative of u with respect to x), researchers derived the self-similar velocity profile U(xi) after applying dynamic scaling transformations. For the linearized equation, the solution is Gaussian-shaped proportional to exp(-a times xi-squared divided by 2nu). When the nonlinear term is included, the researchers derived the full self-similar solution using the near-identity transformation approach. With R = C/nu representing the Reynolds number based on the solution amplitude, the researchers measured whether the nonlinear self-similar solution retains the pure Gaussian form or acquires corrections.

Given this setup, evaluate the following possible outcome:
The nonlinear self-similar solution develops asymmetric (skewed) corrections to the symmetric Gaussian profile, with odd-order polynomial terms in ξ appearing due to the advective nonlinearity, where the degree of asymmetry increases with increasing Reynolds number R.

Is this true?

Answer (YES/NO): NO